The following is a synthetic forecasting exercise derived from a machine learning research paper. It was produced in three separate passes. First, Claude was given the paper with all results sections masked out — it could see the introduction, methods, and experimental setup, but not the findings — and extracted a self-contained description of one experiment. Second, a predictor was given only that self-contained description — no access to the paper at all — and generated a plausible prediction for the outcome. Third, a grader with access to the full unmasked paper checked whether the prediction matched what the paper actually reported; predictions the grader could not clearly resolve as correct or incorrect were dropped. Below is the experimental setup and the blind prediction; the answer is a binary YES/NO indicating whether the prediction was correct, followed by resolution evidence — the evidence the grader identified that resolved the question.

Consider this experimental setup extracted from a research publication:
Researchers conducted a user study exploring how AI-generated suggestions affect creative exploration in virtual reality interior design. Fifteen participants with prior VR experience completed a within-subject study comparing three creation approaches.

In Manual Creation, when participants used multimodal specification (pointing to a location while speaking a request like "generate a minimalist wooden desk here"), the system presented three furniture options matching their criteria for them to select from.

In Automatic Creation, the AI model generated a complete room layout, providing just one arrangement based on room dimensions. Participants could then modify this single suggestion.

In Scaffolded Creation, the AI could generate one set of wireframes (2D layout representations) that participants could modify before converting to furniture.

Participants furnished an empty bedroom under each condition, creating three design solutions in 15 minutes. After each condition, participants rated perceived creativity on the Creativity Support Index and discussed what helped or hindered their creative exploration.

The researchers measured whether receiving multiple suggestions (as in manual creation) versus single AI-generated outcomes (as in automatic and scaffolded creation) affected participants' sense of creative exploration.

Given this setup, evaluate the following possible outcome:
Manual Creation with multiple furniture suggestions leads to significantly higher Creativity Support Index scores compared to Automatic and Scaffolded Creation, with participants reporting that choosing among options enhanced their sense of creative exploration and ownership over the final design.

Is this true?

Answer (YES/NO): YES